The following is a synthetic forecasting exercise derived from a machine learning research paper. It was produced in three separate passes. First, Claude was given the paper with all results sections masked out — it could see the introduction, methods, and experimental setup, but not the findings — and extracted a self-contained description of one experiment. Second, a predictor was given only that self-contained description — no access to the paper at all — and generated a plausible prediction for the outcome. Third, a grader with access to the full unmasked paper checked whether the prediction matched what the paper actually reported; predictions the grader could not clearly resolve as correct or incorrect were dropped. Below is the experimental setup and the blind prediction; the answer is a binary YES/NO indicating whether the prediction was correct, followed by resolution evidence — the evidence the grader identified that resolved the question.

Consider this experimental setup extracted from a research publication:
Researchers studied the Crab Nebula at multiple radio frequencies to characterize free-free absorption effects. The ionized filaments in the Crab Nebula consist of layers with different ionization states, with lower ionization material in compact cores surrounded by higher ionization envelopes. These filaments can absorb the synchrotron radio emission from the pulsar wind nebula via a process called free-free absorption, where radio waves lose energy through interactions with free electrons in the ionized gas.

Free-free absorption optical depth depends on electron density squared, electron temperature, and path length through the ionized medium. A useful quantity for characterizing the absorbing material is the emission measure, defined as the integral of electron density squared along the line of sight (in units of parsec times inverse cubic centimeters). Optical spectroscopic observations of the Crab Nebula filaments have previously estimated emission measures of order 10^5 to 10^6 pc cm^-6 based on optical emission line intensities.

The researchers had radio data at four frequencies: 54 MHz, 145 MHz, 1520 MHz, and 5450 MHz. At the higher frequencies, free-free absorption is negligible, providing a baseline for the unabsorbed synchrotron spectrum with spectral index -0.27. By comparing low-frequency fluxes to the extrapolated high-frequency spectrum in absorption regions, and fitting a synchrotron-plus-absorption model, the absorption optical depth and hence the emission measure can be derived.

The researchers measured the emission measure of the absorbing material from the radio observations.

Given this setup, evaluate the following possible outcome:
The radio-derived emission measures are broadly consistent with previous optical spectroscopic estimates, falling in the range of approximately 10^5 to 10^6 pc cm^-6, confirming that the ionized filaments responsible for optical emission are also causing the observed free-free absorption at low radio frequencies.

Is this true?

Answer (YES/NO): NO